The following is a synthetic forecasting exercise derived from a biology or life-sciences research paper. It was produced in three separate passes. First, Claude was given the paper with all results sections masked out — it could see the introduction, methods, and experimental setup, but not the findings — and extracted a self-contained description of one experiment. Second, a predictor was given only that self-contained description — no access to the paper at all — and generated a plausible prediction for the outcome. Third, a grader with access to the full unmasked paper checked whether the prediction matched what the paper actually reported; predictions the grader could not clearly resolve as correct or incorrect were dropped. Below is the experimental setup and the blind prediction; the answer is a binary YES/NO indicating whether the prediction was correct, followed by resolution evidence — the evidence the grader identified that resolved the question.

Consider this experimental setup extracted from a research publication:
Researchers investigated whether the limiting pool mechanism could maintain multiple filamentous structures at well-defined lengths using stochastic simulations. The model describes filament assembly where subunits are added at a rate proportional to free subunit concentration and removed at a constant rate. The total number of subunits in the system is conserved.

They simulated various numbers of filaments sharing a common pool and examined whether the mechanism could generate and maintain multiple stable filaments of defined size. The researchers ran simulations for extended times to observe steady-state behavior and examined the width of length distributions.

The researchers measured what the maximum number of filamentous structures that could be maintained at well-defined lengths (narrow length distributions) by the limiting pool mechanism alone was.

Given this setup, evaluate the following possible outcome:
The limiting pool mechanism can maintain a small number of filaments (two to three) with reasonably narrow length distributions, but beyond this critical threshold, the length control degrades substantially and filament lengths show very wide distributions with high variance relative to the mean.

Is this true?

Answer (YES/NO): NO